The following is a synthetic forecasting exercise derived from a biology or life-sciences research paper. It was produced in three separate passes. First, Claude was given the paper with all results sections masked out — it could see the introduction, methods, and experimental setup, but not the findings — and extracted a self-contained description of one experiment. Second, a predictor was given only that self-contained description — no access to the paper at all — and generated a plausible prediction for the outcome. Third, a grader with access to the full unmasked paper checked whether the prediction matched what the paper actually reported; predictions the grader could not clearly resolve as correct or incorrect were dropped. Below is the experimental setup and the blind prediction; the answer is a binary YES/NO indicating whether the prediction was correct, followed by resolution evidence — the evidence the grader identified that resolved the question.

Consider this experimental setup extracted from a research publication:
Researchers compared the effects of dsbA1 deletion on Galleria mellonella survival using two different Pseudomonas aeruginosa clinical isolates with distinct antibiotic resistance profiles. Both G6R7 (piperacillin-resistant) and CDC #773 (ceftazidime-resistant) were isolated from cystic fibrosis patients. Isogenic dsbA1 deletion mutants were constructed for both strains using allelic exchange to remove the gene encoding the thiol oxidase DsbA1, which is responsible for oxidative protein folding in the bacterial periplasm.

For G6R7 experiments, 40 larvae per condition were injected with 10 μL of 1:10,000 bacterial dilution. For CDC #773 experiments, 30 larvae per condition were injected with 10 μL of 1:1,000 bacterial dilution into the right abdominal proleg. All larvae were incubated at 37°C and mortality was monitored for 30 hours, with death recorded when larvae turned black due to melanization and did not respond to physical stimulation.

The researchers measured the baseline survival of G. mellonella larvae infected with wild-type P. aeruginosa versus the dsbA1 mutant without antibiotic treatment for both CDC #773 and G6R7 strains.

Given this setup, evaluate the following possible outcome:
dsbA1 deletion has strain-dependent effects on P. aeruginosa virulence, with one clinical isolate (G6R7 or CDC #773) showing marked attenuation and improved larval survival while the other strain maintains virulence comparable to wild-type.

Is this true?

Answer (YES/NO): YES